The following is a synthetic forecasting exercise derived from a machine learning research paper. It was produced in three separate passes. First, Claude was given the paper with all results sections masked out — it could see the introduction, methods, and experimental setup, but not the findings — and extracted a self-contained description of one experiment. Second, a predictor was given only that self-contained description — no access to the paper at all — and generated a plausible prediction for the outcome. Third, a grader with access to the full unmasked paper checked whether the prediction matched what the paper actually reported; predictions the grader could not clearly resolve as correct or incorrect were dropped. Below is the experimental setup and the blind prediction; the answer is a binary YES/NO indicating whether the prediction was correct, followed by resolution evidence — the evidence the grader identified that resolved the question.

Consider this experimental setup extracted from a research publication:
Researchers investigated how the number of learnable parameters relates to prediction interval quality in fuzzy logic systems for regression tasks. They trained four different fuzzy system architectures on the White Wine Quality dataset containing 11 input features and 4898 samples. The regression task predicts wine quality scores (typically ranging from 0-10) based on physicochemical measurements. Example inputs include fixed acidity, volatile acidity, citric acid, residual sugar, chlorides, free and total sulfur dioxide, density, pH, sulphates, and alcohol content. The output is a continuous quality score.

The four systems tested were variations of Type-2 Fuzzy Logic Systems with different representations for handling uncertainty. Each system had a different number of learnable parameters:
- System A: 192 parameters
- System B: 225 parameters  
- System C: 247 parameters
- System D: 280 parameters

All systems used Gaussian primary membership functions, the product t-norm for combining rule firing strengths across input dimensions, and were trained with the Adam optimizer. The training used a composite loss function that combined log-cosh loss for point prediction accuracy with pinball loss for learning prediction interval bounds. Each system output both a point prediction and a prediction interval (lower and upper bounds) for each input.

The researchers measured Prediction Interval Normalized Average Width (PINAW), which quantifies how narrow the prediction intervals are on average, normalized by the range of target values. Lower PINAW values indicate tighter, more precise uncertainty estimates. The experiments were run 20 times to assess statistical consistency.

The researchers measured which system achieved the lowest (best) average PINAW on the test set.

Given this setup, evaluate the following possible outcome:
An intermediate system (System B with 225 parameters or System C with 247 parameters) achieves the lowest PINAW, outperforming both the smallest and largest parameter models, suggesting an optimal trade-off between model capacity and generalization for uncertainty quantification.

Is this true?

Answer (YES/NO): NO